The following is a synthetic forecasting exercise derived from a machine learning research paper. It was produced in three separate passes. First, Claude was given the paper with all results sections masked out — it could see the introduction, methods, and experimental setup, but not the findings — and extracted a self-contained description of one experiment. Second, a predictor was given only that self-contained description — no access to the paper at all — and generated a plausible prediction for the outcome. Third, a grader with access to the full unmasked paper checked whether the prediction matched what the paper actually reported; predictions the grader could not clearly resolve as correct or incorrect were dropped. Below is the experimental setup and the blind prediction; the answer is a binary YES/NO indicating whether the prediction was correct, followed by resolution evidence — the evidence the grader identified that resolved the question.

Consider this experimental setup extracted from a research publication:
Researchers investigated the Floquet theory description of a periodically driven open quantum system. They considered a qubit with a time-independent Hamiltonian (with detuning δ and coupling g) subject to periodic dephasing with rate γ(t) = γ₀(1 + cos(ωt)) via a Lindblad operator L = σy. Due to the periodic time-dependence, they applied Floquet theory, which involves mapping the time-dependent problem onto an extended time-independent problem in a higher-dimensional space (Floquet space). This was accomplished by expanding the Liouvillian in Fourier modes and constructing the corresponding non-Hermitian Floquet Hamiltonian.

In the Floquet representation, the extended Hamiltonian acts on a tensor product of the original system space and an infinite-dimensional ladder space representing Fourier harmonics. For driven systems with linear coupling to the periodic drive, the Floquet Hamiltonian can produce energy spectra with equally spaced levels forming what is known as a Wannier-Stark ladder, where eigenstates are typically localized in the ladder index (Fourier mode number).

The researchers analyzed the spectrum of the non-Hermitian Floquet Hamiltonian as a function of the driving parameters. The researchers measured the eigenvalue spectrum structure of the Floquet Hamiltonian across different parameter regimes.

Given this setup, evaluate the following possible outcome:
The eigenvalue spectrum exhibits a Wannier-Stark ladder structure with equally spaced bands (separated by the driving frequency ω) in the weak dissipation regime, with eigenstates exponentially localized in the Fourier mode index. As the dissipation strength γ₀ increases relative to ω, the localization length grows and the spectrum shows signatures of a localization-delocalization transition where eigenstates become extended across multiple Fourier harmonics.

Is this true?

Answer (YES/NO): NO